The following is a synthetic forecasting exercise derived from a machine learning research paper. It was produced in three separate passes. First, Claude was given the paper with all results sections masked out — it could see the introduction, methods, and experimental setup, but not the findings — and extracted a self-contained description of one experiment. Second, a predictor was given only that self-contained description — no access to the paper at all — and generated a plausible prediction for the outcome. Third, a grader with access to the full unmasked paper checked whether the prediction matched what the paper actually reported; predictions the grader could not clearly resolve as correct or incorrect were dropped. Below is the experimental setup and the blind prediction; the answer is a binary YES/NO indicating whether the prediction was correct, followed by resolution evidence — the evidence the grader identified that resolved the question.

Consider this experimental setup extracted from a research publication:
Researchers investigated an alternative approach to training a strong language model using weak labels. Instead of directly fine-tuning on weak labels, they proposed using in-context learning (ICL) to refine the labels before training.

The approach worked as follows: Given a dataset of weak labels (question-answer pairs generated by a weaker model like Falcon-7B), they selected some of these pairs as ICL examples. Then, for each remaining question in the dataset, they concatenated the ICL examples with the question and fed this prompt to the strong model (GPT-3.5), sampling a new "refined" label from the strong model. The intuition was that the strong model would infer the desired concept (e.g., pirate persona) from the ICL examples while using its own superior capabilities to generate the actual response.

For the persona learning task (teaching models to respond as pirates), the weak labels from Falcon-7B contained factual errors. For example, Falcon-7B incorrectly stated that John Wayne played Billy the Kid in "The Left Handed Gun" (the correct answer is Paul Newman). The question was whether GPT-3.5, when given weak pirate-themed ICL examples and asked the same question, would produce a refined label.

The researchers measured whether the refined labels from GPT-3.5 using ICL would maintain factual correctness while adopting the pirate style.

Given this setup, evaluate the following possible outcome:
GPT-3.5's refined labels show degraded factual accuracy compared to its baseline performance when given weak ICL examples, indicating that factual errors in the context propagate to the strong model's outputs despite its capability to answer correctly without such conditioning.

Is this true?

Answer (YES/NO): NO